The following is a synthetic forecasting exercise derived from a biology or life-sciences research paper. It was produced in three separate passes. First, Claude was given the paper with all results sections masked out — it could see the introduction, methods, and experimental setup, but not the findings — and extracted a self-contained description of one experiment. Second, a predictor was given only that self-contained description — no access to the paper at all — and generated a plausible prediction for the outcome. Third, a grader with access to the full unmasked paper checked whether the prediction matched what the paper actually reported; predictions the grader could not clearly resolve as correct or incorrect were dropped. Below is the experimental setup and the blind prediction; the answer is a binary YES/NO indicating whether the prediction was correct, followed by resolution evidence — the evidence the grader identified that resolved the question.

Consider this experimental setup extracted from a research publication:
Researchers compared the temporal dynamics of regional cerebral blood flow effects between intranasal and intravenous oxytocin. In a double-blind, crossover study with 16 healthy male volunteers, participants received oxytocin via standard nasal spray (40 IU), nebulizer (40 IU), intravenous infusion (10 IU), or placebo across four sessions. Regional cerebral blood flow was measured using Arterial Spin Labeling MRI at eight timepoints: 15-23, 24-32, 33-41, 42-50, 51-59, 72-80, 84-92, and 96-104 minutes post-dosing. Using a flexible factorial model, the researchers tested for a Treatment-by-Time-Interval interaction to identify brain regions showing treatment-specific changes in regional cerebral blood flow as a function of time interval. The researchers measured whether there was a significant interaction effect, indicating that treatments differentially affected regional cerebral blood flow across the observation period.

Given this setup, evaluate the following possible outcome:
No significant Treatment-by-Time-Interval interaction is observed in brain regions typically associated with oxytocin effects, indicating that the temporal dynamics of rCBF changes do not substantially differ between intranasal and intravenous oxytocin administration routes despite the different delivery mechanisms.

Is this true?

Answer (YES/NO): NO